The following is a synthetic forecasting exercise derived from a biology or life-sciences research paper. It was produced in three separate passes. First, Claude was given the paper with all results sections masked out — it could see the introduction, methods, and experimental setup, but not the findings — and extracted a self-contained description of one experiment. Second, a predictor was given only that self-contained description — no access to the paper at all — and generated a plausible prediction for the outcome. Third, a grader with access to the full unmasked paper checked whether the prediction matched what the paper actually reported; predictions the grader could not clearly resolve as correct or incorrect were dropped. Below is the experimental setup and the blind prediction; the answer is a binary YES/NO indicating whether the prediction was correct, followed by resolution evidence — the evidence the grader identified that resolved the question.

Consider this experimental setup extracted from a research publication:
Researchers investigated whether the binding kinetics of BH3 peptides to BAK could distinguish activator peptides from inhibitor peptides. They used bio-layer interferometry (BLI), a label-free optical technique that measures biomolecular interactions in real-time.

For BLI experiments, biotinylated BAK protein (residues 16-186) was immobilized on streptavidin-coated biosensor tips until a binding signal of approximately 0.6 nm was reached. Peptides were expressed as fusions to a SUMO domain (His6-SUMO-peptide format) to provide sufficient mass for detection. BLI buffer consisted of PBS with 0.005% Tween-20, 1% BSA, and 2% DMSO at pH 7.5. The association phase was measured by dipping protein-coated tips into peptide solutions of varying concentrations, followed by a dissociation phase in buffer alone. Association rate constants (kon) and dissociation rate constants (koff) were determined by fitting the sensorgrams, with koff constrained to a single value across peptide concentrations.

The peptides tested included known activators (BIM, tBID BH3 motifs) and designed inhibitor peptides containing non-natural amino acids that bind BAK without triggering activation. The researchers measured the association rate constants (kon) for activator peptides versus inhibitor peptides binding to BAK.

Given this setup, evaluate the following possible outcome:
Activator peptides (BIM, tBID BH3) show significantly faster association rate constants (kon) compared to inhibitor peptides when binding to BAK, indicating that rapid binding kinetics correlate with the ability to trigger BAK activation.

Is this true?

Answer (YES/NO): NO